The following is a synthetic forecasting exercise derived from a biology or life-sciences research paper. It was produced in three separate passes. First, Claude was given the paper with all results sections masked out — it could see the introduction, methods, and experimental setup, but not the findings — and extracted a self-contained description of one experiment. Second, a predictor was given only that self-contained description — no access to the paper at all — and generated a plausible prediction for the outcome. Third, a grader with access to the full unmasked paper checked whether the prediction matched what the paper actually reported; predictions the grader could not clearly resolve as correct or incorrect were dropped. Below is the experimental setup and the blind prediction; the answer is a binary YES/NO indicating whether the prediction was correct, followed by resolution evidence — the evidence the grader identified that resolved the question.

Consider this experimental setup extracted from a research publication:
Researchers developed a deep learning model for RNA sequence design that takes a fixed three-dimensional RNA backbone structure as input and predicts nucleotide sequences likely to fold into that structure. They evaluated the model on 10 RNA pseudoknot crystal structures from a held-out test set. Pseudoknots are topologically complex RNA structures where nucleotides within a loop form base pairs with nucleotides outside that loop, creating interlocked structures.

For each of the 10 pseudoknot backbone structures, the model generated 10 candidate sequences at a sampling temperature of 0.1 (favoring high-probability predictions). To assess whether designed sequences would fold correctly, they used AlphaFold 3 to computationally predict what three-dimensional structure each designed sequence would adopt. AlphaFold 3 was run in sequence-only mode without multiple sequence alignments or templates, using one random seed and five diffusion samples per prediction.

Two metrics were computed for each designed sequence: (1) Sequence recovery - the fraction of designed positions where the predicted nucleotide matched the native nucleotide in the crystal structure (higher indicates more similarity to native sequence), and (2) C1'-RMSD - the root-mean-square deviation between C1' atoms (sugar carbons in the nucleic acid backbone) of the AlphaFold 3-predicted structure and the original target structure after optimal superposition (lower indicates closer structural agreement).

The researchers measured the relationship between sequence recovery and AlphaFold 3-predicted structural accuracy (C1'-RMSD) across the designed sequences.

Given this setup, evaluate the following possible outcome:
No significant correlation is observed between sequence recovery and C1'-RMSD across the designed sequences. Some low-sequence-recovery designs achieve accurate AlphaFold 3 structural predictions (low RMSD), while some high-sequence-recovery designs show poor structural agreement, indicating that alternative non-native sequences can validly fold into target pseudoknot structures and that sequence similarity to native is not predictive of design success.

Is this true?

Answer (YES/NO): YES